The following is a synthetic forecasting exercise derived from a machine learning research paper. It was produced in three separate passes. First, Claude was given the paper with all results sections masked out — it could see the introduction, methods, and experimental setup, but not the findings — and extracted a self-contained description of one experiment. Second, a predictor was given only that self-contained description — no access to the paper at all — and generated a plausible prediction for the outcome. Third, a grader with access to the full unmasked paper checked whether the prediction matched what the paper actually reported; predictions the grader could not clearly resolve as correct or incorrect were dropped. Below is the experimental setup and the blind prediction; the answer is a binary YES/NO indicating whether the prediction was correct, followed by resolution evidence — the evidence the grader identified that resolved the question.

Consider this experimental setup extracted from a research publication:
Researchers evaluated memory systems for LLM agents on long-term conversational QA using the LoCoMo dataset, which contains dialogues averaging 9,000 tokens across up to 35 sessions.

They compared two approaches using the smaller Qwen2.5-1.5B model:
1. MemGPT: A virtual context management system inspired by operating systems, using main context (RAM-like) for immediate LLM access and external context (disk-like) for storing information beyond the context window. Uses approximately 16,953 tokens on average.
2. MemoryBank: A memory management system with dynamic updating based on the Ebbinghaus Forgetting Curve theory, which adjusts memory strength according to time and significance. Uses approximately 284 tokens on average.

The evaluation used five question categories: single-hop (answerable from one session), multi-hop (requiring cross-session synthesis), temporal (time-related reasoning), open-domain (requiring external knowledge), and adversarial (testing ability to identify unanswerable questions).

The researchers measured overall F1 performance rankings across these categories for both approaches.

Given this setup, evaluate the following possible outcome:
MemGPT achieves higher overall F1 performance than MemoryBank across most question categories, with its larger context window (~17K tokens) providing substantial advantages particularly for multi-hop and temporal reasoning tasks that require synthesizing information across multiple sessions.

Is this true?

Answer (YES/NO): NO